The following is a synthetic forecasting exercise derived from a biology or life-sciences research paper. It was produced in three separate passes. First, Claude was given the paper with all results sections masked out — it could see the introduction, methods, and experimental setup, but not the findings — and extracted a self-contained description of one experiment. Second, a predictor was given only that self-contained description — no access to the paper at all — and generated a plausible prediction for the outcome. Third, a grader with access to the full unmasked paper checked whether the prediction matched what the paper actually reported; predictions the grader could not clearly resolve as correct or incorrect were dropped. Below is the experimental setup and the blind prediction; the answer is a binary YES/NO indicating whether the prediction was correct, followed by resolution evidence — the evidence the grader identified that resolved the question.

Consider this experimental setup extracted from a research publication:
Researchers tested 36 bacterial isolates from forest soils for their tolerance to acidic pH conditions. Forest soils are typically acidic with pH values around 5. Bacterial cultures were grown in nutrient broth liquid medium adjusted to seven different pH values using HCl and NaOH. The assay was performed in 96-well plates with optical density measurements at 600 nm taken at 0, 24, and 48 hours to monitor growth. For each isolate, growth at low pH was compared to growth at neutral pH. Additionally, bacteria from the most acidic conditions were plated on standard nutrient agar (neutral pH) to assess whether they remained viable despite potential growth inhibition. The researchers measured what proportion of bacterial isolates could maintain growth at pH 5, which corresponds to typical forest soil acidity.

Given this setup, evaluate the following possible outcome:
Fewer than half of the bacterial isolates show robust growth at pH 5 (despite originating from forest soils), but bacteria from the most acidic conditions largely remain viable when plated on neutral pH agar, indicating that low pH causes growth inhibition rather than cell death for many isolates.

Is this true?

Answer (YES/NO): NO